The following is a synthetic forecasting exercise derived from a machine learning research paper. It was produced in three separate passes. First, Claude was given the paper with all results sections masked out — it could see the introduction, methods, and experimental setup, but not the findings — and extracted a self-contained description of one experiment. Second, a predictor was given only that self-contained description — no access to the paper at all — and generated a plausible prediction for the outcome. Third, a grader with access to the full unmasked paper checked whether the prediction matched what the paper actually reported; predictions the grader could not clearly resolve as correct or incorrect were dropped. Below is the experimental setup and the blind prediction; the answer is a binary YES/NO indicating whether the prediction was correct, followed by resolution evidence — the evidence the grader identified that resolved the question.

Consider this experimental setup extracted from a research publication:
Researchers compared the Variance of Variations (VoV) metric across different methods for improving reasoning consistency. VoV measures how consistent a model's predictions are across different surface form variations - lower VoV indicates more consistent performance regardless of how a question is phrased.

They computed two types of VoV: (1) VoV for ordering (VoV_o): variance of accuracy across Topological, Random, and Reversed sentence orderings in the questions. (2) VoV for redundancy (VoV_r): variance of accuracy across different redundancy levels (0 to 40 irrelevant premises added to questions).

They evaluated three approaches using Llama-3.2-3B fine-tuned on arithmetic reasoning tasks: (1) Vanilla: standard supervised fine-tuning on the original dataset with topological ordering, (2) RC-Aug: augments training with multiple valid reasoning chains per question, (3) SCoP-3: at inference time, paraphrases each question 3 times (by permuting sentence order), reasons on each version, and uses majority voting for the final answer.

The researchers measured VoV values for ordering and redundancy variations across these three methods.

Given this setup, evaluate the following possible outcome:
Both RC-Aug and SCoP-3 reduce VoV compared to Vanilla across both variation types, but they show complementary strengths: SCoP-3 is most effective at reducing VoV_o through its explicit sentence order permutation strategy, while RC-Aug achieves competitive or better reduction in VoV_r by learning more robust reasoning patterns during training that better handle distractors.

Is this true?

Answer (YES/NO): NO